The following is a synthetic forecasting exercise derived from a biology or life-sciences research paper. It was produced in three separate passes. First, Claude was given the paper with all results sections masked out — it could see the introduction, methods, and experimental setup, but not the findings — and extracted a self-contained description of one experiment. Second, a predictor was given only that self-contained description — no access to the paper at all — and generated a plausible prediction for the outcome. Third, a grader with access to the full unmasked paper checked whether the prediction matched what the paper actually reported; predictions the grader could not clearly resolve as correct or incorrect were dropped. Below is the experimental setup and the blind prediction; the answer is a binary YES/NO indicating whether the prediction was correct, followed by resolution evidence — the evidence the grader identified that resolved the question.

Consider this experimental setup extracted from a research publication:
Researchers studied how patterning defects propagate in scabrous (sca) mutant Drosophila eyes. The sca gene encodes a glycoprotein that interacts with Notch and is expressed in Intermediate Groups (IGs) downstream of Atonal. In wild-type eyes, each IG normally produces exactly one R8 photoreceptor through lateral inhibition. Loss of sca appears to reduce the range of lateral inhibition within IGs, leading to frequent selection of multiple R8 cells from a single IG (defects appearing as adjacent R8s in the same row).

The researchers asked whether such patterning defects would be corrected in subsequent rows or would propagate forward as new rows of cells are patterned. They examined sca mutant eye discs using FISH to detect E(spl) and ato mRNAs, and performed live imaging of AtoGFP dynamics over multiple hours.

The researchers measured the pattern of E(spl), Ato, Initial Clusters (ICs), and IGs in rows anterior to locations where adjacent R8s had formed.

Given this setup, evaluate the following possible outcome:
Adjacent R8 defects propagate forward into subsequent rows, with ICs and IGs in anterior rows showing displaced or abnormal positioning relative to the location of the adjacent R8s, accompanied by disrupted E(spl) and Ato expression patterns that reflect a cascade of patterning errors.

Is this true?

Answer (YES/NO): YES